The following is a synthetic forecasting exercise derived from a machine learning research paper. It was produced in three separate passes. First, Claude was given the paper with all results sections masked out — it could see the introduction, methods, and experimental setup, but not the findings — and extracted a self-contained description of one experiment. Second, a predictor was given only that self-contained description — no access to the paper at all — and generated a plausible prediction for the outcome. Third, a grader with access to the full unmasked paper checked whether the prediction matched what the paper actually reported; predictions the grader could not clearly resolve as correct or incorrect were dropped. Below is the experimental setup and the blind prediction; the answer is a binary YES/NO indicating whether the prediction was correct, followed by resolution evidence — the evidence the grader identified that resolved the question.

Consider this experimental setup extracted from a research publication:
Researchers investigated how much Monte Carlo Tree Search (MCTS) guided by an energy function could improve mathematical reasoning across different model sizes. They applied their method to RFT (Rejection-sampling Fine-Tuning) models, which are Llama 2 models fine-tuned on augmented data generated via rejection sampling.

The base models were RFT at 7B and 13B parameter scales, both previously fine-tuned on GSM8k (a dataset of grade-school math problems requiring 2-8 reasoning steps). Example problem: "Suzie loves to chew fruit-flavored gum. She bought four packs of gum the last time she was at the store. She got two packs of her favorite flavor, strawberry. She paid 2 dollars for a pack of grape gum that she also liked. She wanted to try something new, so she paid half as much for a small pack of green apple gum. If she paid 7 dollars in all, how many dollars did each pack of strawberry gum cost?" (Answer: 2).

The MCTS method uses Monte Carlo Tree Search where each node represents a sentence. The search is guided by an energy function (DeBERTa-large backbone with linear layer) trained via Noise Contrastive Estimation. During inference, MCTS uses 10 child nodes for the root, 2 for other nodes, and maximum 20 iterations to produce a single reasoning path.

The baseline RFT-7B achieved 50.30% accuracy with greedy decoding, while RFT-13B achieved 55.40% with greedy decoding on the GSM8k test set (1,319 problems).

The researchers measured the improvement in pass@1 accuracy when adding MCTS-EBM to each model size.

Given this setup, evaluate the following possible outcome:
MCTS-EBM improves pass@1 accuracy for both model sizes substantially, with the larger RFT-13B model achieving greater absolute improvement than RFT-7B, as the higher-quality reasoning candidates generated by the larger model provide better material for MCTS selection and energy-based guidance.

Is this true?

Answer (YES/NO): NO